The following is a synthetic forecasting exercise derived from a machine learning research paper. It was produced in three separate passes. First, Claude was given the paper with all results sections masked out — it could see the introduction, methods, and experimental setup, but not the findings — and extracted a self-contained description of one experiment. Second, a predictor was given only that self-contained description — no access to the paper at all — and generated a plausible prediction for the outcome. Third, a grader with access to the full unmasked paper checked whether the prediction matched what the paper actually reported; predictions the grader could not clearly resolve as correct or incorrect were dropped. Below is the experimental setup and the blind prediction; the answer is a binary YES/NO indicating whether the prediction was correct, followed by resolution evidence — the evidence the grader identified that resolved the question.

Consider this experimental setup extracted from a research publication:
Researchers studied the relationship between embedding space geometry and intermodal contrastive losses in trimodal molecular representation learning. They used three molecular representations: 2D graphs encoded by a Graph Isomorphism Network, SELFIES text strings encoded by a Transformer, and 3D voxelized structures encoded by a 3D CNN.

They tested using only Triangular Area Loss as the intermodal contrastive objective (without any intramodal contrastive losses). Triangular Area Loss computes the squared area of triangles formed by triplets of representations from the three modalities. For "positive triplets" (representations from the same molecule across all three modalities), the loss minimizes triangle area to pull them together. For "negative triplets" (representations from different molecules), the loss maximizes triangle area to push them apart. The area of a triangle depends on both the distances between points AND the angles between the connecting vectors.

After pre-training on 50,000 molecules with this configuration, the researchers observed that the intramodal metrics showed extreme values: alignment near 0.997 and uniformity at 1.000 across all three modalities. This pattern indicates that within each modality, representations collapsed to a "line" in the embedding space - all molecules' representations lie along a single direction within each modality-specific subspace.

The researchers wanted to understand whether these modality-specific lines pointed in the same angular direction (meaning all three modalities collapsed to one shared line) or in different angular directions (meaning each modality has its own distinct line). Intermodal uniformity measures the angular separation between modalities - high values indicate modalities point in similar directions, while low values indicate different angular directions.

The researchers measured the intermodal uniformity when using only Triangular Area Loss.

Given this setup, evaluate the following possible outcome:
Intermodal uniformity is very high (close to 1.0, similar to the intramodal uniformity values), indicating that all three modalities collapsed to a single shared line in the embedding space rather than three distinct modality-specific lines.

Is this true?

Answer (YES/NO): NO